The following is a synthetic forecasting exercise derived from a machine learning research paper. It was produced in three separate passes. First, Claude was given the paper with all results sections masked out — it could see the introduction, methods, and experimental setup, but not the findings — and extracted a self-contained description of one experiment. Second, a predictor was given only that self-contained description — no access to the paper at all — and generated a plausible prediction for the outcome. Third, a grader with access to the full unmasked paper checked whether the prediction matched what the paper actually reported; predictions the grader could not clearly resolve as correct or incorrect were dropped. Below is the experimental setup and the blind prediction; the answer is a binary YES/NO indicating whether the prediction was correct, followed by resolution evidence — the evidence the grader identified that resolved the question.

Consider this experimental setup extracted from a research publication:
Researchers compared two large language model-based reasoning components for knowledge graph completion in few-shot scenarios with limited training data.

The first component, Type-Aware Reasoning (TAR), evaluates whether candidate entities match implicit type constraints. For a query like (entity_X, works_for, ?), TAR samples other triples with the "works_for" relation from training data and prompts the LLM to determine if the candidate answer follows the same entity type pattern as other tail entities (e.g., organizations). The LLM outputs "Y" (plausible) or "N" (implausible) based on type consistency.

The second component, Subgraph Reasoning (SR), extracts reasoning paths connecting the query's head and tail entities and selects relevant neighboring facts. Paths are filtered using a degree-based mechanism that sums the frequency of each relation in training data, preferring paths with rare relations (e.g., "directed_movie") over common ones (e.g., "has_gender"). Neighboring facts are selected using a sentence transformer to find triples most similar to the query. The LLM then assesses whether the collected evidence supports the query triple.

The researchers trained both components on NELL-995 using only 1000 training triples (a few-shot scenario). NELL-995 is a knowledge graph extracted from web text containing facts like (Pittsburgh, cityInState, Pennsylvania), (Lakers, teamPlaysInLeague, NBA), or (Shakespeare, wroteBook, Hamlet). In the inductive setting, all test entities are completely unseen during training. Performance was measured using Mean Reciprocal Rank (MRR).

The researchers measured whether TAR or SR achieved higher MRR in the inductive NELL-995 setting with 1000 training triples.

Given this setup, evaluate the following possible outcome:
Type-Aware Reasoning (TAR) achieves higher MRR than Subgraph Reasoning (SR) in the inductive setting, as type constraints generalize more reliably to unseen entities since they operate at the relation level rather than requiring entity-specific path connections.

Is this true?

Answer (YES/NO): NO